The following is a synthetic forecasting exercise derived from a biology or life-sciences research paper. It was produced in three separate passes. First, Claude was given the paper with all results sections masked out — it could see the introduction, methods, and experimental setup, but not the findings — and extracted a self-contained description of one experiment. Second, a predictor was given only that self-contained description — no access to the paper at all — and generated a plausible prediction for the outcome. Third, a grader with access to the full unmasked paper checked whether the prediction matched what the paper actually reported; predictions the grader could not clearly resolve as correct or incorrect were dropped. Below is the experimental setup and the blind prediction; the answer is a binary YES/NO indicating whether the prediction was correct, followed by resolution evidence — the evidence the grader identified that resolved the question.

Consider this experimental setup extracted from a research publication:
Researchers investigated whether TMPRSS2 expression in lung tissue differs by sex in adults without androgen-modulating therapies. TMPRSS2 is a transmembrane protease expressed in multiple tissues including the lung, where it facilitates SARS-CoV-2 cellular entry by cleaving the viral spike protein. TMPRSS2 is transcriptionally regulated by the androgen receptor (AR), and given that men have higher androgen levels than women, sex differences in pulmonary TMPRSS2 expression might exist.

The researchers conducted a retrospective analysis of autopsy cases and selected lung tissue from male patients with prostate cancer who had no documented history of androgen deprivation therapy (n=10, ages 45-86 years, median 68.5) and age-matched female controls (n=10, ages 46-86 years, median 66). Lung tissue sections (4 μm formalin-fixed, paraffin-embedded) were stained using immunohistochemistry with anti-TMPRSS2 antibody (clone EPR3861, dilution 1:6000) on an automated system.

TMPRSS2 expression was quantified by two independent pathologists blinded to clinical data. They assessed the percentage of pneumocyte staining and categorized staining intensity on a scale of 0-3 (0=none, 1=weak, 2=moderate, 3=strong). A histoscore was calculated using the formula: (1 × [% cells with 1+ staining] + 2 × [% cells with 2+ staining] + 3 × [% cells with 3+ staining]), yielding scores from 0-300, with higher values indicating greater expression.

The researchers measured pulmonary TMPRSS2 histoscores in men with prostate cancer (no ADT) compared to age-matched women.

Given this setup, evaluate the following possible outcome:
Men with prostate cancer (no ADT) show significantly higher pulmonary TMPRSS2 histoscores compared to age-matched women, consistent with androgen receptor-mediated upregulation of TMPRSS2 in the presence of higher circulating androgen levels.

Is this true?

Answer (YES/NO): NO